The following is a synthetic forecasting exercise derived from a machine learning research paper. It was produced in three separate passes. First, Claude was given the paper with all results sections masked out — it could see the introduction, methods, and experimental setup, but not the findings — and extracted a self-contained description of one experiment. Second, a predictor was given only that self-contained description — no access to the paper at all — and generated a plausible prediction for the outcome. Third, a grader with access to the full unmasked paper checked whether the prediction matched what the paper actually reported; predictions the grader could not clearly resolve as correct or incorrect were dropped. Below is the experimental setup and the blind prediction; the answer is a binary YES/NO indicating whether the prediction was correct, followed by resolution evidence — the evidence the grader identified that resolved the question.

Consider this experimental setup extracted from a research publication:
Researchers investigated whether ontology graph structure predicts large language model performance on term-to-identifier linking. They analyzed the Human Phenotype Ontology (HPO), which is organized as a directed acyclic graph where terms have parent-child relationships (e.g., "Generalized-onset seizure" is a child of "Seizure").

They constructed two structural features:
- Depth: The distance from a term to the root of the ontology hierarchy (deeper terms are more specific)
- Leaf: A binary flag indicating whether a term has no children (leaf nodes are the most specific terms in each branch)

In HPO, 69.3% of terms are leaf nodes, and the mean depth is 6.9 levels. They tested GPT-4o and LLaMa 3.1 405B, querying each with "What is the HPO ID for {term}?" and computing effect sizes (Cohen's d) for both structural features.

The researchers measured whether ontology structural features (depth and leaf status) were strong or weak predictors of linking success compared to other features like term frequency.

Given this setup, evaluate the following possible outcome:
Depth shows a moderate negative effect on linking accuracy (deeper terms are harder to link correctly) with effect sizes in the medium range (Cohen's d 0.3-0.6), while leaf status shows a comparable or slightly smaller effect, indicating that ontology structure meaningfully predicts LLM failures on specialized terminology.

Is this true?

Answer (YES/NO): NO